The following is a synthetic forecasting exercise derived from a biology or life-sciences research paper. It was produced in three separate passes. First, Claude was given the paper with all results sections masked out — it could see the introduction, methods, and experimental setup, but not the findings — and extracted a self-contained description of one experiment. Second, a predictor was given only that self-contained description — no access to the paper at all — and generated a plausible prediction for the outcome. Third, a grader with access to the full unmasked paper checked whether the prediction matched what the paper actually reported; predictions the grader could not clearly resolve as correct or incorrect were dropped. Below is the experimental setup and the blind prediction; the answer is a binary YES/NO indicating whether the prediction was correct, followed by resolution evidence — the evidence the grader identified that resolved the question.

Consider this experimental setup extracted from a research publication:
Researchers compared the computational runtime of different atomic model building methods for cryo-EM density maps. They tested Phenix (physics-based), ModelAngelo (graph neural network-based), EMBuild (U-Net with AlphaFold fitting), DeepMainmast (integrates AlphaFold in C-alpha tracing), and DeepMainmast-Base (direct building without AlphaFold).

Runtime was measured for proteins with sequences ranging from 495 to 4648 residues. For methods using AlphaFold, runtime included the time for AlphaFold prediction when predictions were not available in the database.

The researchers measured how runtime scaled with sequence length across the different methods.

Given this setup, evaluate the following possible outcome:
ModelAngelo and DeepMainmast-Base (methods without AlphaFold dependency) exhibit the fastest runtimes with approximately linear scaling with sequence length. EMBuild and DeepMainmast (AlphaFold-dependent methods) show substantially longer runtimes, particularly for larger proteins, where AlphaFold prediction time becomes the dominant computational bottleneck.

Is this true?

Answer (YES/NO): NO